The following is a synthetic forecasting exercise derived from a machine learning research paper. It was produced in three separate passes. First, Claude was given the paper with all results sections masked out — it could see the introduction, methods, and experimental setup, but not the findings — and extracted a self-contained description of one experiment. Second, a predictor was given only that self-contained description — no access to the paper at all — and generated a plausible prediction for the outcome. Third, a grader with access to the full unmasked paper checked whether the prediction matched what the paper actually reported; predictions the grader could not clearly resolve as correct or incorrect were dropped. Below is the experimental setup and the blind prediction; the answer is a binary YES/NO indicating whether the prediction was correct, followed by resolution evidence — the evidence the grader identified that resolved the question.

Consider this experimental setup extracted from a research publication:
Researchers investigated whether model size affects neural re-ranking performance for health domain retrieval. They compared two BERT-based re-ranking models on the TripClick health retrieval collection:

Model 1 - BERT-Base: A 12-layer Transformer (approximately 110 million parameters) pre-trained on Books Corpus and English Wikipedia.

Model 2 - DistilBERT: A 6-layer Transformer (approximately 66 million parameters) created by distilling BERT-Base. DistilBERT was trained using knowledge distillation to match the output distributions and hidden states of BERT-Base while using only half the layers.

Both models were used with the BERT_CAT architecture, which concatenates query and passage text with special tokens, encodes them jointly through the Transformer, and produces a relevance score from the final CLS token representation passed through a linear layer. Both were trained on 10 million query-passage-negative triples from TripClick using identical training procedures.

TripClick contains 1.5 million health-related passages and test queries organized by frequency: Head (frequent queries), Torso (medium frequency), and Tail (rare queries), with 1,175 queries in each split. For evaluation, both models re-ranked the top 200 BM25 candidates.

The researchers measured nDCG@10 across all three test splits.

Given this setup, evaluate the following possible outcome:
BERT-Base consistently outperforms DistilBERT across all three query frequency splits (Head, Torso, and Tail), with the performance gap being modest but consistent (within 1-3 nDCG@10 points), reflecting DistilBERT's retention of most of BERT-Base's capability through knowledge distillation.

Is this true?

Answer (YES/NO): YES